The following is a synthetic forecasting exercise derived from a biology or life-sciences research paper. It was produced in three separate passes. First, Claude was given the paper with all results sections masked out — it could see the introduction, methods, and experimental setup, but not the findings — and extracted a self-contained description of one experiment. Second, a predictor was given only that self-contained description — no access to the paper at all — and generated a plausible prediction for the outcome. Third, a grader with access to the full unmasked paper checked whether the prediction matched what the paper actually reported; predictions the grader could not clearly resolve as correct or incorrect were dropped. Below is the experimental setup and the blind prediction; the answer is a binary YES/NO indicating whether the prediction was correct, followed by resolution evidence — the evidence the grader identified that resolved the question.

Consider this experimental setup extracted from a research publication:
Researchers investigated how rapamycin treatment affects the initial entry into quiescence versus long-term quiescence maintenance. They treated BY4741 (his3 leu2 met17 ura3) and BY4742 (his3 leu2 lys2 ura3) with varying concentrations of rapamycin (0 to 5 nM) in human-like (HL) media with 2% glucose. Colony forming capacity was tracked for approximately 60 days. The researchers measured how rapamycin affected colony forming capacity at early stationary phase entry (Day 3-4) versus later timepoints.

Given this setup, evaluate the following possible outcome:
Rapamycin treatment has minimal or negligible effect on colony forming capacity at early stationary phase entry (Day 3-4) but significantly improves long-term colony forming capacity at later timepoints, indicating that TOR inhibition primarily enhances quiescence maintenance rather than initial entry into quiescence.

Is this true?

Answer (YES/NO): NO